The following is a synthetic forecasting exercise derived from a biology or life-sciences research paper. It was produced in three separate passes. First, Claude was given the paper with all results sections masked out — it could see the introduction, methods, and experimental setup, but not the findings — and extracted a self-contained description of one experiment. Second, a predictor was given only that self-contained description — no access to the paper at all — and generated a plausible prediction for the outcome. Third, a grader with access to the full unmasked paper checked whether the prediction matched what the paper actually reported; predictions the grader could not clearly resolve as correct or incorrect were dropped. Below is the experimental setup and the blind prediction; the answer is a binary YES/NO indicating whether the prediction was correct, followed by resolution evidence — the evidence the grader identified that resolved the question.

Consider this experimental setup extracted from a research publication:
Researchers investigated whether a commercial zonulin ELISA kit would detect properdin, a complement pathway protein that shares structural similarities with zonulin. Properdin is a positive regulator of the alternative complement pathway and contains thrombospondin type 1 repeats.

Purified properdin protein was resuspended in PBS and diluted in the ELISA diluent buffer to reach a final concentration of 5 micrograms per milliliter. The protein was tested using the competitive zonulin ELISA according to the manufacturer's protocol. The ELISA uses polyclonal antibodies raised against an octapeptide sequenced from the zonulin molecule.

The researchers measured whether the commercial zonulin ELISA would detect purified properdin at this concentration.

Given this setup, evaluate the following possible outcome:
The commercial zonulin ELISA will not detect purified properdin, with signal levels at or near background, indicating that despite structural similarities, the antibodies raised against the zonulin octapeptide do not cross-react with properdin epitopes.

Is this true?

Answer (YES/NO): NO